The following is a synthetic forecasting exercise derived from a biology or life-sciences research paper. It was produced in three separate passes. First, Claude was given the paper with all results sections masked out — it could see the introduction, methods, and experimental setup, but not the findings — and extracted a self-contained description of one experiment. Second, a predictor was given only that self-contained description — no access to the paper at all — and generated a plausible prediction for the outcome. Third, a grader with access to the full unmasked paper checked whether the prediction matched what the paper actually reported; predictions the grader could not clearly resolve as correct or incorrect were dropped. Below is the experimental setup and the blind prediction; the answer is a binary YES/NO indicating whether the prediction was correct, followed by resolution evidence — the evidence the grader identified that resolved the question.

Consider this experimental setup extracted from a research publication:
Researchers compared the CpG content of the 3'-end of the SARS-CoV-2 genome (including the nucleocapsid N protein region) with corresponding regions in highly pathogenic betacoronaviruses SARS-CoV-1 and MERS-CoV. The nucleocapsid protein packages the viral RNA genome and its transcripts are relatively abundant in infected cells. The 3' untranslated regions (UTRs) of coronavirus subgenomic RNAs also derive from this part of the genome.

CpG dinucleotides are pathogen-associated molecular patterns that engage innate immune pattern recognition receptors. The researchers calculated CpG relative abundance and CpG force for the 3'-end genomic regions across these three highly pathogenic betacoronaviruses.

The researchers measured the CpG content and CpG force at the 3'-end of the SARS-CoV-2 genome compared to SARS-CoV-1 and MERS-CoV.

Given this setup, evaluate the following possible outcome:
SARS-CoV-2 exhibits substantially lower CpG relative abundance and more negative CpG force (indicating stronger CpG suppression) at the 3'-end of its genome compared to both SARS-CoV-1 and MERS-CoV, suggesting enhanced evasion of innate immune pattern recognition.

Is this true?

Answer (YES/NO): NO